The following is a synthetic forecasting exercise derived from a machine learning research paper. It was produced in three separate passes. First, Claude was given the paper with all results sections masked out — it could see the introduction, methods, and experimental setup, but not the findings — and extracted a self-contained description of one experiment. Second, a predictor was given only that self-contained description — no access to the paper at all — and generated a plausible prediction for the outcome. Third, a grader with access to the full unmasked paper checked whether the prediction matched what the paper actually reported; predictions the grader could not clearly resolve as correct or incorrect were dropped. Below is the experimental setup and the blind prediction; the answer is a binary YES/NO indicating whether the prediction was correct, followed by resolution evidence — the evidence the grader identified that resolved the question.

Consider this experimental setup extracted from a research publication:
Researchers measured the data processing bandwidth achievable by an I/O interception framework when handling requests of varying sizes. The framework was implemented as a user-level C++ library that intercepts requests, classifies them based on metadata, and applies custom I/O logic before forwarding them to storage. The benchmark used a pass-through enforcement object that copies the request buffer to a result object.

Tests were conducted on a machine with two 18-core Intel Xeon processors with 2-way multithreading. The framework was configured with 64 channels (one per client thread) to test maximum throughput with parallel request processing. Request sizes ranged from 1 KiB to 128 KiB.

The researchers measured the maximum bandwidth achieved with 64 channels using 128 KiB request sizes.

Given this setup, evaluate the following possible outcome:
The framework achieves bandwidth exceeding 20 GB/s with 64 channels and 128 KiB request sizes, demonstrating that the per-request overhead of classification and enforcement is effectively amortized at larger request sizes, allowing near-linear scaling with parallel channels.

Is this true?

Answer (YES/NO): YES